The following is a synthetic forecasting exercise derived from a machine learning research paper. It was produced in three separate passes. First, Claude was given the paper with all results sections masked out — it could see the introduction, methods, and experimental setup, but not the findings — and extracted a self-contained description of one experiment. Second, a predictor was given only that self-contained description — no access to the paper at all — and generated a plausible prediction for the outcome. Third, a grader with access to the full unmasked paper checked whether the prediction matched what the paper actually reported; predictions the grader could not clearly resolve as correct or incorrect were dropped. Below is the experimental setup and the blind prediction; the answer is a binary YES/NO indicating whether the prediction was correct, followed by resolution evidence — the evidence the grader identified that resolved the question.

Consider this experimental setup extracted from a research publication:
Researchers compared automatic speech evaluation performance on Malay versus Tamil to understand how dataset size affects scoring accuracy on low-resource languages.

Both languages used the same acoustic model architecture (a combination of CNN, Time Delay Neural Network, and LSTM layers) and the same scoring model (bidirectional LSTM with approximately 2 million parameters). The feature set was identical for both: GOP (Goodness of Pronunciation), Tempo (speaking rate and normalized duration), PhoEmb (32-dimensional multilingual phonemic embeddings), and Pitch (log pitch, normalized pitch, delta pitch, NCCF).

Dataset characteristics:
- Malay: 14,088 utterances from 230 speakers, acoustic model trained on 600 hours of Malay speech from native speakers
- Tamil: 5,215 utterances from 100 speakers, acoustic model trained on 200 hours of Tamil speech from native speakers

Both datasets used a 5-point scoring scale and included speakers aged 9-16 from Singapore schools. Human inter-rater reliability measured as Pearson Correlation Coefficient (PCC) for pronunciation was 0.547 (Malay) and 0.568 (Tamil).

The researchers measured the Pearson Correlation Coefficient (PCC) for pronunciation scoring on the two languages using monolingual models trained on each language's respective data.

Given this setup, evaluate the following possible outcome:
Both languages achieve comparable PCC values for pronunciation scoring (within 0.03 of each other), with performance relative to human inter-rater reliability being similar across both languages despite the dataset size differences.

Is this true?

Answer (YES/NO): YES